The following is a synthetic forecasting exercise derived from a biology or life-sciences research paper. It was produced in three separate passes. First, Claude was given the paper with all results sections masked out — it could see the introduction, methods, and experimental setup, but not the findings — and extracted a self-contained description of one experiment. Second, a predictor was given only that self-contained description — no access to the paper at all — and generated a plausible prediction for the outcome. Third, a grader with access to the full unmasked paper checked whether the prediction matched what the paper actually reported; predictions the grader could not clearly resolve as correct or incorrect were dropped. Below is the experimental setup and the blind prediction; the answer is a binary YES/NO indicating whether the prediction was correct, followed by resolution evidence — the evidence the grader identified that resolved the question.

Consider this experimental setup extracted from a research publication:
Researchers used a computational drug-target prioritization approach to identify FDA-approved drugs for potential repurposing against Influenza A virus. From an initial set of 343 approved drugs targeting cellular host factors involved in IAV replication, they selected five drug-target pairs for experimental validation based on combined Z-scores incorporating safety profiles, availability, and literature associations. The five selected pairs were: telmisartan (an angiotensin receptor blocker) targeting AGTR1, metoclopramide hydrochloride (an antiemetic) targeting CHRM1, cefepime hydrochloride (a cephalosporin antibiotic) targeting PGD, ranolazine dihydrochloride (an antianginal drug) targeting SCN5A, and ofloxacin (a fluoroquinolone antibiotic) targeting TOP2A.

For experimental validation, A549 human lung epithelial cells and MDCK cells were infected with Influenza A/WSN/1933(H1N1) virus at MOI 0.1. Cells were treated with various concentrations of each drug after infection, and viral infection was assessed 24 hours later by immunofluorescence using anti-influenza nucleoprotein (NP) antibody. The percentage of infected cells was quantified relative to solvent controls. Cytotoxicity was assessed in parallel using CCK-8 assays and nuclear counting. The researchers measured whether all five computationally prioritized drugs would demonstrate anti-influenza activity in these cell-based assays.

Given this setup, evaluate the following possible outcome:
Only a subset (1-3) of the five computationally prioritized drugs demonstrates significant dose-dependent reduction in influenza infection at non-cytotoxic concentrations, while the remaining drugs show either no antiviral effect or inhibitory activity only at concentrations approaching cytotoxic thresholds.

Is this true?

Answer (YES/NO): NO